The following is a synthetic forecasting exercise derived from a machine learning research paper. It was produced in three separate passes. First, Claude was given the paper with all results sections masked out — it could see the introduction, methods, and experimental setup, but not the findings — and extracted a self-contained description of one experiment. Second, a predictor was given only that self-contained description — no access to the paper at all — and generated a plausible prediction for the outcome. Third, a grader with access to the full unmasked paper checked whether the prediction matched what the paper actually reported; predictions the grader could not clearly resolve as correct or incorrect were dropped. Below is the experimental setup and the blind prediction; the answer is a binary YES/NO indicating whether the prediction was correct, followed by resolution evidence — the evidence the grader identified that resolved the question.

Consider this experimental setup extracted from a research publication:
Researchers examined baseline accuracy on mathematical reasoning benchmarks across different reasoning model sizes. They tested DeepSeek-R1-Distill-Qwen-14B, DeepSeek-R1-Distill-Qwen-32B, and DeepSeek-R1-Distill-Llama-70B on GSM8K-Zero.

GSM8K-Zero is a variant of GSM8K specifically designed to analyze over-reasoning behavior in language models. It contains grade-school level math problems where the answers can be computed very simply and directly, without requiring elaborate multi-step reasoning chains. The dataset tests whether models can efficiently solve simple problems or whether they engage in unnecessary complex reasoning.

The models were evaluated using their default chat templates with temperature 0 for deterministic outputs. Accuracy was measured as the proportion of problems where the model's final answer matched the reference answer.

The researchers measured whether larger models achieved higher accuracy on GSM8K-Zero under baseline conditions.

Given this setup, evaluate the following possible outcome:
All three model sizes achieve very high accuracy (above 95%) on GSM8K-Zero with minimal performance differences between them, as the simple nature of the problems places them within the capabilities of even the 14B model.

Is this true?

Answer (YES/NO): NO